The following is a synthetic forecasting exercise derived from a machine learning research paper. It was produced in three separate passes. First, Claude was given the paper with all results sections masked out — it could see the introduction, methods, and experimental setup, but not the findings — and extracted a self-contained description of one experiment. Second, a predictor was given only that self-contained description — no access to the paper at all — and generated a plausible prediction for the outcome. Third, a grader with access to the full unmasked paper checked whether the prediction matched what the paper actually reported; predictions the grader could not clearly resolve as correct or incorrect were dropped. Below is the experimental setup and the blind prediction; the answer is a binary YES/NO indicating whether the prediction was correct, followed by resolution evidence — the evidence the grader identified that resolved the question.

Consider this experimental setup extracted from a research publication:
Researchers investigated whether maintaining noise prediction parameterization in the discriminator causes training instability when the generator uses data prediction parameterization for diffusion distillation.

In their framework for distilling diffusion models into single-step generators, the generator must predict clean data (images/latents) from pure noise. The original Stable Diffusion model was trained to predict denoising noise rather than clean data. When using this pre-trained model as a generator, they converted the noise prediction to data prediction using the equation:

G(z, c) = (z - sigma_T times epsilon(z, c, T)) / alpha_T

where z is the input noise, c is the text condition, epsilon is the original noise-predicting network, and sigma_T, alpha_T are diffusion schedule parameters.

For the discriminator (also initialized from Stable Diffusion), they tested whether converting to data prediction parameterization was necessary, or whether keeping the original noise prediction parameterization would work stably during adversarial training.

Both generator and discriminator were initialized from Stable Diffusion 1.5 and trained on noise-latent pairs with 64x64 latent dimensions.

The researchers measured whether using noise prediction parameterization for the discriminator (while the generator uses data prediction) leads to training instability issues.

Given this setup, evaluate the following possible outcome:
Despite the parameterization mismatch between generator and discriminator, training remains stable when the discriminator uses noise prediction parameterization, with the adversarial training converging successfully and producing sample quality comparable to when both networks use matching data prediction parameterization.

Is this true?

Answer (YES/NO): YES